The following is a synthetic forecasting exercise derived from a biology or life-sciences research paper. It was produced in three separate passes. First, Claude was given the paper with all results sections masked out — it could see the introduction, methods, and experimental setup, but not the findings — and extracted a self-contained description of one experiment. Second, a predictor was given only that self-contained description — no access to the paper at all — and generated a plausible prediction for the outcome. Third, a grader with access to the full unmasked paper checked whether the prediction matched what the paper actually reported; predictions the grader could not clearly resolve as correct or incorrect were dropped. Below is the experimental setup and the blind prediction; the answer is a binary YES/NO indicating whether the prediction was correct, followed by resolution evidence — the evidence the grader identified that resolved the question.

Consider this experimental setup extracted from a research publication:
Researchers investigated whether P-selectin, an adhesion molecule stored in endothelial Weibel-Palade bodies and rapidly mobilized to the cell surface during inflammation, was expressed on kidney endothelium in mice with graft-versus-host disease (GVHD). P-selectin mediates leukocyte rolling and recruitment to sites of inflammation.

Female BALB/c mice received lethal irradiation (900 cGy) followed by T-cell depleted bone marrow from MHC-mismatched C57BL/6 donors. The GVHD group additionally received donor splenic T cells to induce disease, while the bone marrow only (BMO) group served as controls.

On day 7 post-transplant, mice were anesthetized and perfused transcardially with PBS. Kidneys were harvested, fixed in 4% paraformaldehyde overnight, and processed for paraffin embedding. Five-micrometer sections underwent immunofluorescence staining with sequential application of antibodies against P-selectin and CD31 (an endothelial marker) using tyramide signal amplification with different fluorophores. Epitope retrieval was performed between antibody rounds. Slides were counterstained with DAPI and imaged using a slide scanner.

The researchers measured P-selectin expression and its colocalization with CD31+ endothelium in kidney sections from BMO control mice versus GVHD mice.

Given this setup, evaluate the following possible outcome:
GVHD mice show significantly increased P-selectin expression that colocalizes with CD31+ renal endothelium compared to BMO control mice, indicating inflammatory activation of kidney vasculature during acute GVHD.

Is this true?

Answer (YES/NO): YES